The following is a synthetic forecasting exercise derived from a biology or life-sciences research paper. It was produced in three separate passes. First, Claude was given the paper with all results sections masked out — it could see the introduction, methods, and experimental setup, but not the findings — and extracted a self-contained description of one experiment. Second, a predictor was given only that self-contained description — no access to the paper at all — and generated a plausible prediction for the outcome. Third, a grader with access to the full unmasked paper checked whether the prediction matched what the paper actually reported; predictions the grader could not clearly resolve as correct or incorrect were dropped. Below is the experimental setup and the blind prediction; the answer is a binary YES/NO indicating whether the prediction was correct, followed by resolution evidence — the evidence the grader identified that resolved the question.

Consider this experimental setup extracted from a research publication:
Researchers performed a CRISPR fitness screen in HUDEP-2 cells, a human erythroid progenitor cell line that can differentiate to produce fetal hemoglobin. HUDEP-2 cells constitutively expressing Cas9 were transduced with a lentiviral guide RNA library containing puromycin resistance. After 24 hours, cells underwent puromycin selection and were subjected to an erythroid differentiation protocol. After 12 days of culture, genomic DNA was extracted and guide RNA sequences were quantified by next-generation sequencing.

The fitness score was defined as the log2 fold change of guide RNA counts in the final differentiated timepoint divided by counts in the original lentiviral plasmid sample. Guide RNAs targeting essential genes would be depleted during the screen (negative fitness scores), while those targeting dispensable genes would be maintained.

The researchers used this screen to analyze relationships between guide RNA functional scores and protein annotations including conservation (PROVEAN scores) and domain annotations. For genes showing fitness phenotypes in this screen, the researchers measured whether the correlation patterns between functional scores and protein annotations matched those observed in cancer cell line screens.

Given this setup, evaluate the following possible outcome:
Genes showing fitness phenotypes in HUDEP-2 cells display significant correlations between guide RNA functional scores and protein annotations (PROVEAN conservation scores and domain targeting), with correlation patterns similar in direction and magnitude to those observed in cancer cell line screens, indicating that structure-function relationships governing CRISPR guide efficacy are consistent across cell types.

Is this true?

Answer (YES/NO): YES